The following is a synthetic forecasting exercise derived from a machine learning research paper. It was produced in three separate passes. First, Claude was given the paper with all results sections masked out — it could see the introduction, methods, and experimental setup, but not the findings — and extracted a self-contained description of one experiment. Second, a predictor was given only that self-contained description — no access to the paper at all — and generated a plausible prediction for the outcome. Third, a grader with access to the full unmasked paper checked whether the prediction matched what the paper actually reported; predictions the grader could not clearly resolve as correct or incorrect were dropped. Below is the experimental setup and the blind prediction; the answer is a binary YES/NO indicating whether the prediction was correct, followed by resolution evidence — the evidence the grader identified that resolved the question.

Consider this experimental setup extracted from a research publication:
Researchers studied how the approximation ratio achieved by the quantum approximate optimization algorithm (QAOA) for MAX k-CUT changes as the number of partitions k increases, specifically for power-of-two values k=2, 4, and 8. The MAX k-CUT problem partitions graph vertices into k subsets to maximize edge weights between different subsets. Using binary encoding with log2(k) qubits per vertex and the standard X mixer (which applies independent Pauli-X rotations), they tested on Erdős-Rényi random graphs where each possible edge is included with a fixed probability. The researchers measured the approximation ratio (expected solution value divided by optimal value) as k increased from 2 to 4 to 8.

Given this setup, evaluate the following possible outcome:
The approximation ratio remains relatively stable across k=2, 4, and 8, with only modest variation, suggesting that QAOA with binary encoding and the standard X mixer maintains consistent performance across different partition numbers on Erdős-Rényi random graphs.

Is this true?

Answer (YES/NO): NO